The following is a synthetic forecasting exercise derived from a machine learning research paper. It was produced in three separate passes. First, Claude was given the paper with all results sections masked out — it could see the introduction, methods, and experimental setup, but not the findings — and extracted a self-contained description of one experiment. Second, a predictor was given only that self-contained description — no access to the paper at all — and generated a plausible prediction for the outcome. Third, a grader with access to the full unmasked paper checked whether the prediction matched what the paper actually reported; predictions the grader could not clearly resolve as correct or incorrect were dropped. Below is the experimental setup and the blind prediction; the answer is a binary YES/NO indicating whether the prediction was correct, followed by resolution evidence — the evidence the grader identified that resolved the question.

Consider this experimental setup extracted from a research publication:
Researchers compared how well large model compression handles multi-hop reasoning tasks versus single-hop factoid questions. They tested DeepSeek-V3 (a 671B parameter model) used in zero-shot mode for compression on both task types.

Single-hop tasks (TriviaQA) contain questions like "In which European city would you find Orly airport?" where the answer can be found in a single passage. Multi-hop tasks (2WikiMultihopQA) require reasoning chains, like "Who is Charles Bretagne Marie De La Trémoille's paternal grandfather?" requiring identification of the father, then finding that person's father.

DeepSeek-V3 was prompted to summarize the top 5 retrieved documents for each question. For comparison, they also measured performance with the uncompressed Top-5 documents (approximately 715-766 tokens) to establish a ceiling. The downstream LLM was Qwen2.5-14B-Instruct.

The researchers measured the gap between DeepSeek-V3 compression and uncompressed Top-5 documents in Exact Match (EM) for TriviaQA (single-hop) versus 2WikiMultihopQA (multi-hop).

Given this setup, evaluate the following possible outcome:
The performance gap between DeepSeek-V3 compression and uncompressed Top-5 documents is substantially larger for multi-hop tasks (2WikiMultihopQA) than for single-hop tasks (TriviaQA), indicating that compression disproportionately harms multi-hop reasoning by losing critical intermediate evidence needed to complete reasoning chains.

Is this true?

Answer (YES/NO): YES